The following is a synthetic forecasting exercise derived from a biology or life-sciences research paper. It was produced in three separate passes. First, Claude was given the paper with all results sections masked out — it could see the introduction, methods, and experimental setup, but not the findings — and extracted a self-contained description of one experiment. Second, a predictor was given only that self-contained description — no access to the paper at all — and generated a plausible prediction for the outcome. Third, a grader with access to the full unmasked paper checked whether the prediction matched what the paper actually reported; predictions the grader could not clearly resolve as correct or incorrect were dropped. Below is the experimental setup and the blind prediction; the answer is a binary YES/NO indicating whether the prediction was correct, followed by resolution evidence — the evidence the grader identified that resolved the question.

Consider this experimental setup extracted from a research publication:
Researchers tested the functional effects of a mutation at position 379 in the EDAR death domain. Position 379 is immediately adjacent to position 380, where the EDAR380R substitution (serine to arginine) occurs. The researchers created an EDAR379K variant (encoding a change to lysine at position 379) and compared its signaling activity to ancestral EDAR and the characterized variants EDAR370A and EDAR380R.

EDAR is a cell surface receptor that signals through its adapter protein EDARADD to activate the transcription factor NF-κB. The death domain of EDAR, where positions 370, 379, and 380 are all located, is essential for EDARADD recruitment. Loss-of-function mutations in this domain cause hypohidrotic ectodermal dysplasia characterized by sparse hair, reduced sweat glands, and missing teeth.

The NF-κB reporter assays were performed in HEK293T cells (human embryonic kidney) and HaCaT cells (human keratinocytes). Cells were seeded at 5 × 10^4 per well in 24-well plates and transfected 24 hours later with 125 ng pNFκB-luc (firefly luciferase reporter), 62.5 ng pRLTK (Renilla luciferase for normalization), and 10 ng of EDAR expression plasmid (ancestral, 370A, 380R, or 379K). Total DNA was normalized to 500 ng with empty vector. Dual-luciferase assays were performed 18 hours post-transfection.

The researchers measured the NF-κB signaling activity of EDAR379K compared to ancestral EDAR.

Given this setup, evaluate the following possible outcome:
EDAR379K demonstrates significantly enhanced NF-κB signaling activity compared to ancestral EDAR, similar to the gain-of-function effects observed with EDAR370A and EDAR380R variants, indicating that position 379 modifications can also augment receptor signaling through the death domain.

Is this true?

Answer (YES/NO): NO